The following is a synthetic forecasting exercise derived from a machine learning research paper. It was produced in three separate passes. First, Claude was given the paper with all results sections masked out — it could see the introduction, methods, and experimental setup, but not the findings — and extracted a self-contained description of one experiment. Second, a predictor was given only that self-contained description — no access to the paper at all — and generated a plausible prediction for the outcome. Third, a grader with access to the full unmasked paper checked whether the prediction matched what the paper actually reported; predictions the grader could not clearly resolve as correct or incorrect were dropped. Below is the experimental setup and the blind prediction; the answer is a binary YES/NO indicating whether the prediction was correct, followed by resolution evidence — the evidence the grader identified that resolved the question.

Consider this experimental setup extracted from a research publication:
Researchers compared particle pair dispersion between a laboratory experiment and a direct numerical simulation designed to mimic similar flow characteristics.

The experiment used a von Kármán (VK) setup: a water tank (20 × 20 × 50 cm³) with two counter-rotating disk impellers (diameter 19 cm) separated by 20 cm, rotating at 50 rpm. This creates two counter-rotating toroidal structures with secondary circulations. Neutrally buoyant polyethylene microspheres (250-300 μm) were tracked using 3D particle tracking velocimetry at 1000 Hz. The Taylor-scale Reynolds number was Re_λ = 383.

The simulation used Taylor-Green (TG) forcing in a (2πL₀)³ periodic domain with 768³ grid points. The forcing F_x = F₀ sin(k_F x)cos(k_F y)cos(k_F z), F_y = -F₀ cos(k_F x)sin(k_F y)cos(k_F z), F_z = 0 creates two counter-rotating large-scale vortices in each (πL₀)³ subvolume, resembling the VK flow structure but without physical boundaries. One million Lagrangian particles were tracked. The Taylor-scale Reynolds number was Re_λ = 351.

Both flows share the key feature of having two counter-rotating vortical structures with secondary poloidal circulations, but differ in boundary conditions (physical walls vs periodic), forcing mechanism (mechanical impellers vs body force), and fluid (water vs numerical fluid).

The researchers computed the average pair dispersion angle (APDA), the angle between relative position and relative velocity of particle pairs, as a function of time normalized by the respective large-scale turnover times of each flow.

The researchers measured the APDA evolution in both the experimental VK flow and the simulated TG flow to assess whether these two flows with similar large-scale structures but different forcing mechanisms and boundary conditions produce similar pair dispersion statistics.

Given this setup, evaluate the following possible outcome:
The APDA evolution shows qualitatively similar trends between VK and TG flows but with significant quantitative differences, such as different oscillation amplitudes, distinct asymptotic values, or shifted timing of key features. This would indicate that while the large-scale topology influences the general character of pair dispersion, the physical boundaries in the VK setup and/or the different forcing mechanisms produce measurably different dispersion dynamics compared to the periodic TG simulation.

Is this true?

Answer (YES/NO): YES